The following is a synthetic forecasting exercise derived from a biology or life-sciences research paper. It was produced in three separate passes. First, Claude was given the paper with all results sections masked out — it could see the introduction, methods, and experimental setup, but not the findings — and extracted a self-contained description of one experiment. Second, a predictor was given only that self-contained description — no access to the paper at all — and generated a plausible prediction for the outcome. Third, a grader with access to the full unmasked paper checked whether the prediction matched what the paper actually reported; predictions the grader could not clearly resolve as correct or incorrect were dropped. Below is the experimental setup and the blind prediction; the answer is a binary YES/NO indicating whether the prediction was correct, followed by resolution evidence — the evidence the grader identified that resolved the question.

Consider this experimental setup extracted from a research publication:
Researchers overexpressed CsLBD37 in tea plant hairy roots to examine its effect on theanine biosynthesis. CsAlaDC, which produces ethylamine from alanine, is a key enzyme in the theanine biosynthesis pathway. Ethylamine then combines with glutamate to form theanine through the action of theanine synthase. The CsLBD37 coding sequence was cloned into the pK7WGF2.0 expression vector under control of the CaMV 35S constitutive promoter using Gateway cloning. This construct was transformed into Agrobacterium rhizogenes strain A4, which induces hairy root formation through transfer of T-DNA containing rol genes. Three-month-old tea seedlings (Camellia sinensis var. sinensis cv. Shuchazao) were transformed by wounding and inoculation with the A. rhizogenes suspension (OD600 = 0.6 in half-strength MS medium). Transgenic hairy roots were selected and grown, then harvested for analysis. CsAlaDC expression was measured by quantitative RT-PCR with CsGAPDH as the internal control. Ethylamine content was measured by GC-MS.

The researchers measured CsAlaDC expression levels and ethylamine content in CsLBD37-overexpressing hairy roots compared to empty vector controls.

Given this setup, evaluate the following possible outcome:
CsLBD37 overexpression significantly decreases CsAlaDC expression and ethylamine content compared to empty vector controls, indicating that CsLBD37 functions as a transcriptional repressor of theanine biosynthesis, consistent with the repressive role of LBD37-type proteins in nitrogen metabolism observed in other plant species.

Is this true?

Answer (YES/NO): YES